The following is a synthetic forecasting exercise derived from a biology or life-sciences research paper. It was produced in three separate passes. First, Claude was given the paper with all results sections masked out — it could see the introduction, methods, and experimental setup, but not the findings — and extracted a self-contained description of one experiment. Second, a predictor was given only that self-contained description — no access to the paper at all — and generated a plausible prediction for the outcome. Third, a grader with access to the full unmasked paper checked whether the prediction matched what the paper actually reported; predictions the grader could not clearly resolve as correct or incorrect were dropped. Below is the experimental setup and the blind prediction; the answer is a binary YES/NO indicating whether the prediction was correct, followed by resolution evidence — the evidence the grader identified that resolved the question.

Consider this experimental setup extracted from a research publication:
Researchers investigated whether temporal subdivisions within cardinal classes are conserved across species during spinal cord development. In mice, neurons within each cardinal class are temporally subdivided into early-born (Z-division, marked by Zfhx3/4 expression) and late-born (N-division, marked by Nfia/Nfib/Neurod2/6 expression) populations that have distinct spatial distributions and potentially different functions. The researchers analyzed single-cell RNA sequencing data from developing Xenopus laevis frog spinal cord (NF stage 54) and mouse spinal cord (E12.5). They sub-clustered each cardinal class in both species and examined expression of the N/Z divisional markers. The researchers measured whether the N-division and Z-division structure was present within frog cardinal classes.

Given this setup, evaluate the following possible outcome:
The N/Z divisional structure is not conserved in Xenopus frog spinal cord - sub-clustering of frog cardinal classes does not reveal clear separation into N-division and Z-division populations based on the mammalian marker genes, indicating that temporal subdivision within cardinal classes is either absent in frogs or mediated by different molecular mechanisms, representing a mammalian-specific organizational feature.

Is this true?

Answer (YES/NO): NO